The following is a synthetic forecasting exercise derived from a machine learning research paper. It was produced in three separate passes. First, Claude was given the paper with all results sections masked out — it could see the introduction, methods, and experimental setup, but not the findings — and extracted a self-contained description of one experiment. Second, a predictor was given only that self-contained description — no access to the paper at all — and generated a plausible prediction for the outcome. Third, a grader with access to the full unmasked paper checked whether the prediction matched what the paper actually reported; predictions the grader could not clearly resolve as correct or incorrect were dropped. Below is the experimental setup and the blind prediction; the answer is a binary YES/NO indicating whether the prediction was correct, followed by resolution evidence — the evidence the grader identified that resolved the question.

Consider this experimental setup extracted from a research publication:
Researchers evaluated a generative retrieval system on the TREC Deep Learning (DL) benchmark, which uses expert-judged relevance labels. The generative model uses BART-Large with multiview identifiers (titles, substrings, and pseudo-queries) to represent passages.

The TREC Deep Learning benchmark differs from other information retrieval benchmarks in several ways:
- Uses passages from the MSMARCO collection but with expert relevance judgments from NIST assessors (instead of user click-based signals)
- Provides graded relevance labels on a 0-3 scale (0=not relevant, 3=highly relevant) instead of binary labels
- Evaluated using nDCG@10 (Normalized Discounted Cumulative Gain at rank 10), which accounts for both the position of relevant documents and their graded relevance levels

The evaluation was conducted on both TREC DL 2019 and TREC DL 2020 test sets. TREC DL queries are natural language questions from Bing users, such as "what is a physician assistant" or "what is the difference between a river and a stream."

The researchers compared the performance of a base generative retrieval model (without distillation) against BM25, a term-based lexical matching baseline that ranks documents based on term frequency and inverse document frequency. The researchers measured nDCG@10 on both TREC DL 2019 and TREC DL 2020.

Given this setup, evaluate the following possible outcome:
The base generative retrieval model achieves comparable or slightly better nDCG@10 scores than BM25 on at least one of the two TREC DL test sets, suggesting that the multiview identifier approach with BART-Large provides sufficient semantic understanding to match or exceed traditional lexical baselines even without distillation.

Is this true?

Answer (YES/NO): NO